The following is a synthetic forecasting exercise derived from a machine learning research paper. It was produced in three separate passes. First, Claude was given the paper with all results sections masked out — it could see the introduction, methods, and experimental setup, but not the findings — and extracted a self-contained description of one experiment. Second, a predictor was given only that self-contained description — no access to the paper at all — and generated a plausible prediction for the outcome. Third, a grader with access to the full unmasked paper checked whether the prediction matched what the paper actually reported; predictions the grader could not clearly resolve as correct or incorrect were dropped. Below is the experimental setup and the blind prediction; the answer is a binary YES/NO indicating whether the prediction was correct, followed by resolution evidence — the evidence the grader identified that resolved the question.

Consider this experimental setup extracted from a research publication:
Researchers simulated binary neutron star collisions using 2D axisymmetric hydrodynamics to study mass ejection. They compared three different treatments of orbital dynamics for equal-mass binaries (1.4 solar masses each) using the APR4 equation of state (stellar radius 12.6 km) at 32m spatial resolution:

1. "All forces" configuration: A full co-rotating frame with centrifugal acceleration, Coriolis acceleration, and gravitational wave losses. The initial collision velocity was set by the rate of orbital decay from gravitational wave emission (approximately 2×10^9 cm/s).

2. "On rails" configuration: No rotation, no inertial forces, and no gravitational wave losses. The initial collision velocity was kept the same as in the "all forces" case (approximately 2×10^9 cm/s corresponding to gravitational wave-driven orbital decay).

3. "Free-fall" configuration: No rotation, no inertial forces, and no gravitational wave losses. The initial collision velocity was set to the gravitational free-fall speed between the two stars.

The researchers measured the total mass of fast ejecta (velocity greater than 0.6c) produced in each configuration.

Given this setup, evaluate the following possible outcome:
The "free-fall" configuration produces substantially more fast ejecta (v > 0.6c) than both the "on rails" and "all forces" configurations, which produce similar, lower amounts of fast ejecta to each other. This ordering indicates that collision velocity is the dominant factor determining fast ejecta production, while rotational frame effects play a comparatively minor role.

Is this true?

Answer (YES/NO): NO